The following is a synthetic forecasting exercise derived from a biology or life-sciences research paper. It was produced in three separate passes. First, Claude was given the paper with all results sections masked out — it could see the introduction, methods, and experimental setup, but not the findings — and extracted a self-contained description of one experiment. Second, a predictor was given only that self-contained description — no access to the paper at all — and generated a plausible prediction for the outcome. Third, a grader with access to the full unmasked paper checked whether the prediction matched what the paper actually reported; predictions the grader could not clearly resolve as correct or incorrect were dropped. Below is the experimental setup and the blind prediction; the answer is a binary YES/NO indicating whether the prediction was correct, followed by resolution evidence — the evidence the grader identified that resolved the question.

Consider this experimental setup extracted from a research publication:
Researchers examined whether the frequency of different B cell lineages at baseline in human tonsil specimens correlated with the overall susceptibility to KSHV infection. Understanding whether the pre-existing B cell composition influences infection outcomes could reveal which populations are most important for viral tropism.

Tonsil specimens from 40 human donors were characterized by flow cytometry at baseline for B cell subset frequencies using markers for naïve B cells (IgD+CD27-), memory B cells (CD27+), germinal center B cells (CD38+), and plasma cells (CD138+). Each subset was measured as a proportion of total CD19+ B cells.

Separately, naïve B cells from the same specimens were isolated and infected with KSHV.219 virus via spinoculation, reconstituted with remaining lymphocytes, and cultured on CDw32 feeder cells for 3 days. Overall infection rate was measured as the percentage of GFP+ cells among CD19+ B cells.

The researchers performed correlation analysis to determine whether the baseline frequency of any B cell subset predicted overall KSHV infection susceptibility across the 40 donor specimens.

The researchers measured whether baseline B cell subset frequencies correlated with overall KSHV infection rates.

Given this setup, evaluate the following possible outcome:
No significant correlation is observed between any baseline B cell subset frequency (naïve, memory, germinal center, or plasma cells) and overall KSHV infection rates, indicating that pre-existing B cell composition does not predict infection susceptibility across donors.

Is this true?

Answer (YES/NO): YES